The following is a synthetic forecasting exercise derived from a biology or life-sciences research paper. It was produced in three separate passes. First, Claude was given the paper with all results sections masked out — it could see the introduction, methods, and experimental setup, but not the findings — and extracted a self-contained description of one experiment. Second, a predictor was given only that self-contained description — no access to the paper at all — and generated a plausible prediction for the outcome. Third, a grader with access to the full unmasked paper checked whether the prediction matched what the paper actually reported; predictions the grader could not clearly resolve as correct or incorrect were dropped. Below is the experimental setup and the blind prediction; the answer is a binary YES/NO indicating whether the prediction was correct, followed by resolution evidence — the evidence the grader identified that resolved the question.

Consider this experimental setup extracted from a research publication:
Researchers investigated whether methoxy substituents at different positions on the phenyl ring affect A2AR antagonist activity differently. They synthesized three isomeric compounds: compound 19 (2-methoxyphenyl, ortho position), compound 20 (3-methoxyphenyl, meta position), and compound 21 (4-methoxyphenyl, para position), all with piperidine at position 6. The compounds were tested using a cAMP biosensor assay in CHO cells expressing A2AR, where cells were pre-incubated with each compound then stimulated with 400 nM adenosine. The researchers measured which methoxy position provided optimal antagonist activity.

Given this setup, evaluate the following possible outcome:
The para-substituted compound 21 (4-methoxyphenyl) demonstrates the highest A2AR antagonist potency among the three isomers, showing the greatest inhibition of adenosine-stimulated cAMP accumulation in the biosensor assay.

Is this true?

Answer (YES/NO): NO